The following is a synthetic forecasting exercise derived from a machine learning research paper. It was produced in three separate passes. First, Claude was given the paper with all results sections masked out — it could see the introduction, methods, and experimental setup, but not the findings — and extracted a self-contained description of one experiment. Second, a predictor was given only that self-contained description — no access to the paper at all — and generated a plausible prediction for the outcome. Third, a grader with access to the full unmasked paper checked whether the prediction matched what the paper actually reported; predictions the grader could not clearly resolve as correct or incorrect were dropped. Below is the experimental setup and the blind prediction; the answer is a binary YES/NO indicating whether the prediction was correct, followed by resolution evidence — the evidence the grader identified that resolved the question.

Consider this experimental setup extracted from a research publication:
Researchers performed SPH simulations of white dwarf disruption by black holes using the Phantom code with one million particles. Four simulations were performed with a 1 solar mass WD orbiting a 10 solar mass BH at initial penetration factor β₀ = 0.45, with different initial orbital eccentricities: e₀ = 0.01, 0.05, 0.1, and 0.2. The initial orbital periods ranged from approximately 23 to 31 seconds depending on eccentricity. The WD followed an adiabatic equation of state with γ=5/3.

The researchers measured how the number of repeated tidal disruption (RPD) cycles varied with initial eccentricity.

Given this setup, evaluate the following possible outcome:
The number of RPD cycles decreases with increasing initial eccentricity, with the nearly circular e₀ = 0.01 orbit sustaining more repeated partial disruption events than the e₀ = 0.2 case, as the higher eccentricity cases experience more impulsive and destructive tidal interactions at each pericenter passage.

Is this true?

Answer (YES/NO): NO